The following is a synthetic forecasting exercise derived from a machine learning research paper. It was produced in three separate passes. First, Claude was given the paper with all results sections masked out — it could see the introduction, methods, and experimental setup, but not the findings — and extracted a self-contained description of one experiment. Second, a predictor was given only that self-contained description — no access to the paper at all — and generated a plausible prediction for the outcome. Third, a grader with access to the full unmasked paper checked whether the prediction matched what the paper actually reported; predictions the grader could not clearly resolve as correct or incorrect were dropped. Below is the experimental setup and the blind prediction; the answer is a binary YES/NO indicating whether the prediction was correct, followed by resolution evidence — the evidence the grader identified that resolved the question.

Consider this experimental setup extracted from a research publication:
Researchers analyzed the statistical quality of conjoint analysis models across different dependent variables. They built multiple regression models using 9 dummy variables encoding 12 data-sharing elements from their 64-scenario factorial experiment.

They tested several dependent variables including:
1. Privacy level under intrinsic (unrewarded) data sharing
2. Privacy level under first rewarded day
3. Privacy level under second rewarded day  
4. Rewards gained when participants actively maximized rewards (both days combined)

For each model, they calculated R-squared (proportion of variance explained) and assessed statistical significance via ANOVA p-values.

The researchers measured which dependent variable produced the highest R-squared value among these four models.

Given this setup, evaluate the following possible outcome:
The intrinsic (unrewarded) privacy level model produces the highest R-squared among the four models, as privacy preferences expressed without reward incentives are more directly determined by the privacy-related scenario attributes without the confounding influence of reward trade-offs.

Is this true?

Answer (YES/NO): NO